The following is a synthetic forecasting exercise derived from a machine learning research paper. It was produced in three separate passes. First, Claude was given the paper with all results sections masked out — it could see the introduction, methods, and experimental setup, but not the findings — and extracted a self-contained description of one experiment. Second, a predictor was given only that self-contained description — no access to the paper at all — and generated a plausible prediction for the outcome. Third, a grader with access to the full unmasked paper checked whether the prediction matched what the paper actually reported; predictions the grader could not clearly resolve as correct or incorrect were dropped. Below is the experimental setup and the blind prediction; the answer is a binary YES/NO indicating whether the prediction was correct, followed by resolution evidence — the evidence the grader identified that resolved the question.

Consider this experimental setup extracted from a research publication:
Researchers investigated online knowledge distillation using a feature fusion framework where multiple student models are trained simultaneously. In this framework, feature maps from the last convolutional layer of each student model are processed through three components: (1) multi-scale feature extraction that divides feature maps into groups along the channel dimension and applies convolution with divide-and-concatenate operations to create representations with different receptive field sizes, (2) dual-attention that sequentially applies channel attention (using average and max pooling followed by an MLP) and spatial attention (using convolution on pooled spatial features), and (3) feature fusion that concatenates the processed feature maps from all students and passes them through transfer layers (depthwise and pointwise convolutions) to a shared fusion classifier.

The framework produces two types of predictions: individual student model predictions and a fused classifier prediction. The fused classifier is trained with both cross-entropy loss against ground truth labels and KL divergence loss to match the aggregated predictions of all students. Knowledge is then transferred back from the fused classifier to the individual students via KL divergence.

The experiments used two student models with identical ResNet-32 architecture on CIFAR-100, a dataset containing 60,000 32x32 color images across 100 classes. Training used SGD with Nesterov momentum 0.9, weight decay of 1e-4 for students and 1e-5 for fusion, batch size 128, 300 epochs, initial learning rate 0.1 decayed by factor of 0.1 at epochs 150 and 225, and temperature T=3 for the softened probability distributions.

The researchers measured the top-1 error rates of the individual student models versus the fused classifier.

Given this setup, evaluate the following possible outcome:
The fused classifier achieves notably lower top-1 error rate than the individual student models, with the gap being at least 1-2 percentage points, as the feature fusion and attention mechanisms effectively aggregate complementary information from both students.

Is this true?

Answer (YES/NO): YES